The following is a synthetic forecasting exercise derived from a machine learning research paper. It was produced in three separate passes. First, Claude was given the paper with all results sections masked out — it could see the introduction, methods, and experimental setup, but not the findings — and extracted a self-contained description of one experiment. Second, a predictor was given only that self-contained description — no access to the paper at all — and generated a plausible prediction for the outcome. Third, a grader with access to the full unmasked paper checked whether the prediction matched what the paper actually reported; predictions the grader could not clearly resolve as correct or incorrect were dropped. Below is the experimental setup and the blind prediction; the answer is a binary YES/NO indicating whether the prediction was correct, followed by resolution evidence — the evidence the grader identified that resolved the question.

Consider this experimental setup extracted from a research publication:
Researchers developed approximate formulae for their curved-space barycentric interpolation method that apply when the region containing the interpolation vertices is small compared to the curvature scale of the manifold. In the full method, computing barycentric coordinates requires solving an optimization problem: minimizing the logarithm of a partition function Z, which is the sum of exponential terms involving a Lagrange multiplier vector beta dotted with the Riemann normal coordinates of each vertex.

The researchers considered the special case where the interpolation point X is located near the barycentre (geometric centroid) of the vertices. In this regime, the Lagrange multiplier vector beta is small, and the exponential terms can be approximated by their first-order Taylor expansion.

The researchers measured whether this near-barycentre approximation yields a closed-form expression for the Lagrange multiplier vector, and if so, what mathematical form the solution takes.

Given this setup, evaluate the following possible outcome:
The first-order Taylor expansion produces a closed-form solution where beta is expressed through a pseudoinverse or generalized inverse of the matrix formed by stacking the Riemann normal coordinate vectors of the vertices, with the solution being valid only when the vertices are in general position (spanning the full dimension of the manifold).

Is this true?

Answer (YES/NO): YES